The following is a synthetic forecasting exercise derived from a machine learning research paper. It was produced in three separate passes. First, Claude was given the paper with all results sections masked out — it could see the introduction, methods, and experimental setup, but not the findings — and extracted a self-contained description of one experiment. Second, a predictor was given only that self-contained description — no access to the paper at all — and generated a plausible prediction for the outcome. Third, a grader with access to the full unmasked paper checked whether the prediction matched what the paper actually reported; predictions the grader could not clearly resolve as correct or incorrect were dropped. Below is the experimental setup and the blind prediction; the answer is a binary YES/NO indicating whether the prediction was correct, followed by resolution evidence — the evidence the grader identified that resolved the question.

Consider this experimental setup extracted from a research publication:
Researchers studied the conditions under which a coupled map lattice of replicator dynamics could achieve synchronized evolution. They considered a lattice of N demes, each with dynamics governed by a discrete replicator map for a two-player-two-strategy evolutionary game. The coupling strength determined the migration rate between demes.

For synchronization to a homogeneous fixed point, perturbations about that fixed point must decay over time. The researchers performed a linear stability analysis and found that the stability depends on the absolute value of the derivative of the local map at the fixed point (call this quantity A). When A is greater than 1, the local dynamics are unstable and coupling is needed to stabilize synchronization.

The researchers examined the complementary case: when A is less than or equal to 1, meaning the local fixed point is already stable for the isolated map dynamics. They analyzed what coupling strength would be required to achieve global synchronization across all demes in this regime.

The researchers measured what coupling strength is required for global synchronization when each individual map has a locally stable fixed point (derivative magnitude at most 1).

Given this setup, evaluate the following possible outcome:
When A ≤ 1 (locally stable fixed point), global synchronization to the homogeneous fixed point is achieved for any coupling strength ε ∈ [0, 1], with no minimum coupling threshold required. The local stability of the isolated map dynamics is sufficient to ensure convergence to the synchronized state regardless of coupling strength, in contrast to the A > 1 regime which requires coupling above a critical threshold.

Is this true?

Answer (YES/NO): YES